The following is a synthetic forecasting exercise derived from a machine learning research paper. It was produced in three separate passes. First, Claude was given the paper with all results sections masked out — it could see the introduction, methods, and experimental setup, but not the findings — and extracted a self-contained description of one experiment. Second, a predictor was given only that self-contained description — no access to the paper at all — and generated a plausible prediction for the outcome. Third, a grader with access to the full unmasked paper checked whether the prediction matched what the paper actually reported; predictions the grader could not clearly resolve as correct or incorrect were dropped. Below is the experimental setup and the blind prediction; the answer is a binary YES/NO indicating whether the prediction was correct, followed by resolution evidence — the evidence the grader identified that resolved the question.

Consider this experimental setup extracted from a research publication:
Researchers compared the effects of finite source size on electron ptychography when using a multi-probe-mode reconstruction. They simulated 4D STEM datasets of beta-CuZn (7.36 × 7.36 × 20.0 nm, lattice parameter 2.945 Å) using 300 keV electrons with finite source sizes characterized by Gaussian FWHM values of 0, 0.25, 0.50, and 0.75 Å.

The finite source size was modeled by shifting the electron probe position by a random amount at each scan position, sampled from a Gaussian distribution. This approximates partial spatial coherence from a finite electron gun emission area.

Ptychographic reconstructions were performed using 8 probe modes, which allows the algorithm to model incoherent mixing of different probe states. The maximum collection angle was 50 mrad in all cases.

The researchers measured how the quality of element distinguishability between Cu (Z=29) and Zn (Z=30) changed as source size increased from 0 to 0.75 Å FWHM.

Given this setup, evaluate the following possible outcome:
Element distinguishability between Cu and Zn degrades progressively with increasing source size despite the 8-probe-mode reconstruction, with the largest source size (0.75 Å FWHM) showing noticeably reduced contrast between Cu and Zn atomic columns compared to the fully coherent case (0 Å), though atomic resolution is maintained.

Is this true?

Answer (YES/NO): YES